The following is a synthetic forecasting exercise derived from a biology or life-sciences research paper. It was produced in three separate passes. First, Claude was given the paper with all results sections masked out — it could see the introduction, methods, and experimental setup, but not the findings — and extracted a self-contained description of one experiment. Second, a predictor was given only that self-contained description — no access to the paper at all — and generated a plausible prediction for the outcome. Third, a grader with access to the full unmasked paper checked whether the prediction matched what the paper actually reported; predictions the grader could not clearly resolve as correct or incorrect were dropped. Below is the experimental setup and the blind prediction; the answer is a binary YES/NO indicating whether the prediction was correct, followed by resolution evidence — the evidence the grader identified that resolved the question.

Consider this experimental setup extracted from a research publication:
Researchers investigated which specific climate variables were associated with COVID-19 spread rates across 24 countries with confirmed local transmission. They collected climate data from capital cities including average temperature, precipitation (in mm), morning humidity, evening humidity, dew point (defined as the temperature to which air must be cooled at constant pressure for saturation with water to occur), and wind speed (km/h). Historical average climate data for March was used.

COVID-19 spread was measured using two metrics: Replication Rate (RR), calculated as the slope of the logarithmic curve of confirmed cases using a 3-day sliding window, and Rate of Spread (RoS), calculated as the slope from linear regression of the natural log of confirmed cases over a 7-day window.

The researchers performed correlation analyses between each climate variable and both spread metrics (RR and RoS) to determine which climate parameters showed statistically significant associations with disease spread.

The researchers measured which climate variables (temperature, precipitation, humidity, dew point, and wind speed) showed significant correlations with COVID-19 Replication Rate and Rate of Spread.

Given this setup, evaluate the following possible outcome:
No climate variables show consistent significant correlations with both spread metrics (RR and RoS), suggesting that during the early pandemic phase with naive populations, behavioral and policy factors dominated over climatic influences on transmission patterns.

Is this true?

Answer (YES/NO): NO